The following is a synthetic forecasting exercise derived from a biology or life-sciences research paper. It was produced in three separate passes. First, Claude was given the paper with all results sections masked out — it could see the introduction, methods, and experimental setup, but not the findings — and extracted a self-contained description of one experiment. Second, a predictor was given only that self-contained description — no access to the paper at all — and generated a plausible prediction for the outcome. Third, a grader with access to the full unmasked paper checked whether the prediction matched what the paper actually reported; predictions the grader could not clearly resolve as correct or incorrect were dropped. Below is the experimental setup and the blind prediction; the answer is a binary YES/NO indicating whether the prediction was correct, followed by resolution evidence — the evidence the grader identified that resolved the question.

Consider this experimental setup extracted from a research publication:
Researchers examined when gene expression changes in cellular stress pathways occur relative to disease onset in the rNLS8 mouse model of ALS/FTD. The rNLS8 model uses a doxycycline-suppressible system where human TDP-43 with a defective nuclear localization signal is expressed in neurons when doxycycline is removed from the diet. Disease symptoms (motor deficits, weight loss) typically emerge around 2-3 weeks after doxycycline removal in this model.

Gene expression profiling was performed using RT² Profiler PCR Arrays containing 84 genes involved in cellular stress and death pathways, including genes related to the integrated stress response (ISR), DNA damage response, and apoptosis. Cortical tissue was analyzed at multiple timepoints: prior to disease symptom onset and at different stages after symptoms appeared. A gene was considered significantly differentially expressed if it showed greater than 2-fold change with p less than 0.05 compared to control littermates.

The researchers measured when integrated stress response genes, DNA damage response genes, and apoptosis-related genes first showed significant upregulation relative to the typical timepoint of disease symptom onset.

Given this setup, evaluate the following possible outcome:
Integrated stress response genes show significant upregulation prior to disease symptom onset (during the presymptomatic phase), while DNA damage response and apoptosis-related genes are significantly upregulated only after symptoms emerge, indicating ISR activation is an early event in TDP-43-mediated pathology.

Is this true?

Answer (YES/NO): NO